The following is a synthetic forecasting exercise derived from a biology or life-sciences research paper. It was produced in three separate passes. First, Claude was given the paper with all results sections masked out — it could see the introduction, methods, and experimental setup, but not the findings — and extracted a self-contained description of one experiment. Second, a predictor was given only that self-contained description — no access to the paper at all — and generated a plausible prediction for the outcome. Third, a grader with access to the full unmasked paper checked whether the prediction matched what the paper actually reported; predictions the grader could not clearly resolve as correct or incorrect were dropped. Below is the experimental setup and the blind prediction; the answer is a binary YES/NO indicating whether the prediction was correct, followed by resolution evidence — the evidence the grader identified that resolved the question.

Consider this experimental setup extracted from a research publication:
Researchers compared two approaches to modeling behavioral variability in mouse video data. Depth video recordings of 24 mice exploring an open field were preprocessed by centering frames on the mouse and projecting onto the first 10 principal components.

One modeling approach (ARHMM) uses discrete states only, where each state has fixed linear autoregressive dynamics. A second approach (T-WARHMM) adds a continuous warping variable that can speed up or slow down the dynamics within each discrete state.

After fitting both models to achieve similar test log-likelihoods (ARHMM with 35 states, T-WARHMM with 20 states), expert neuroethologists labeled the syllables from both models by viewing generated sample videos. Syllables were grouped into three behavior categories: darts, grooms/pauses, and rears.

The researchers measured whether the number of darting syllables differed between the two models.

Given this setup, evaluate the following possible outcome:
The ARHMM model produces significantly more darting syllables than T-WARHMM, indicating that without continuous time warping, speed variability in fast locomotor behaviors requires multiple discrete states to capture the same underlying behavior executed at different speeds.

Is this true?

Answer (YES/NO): NO